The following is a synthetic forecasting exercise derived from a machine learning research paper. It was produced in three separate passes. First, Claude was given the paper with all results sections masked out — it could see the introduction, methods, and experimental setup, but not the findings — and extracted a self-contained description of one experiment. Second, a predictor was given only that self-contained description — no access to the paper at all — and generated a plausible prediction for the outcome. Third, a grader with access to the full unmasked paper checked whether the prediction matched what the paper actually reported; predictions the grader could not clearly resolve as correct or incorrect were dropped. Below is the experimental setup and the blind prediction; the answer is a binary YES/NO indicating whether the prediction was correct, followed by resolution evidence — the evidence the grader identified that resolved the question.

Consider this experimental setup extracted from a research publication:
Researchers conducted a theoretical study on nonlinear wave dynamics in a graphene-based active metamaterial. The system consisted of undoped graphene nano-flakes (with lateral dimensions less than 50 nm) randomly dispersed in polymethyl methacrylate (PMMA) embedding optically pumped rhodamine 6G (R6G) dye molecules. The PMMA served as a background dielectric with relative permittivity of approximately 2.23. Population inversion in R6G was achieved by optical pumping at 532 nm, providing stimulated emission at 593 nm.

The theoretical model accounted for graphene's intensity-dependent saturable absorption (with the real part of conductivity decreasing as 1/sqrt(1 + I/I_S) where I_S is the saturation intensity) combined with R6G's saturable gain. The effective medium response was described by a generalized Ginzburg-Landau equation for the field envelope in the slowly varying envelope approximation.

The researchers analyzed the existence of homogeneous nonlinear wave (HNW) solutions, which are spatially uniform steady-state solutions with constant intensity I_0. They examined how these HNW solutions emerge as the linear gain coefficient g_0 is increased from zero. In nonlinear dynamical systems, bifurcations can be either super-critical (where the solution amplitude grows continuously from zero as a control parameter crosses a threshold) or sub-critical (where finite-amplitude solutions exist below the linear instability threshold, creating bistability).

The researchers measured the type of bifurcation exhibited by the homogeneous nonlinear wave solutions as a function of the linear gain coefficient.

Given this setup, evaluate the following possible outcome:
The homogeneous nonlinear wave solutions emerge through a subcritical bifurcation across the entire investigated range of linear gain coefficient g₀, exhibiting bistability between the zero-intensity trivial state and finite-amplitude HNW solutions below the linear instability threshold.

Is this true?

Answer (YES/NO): YES